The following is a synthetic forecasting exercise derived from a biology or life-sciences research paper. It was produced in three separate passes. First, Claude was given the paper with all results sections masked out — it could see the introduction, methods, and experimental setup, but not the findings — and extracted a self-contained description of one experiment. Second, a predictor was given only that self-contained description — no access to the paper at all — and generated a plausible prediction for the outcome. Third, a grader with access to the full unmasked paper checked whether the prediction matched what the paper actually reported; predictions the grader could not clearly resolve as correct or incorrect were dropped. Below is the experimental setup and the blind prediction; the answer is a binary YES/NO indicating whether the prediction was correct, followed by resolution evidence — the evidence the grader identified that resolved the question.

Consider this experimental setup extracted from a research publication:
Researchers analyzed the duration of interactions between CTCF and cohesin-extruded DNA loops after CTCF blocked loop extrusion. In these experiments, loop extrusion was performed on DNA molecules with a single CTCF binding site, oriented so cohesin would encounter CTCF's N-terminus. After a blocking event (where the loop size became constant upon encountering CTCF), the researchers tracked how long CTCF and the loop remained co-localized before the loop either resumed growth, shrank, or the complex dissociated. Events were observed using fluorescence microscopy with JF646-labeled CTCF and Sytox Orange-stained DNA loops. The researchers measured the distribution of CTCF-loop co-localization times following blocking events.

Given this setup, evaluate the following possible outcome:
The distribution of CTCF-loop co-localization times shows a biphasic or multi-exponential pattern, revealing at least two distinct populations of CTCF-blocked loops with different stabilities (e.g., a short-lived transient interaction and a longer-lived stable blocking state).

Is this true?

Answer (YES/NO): YES